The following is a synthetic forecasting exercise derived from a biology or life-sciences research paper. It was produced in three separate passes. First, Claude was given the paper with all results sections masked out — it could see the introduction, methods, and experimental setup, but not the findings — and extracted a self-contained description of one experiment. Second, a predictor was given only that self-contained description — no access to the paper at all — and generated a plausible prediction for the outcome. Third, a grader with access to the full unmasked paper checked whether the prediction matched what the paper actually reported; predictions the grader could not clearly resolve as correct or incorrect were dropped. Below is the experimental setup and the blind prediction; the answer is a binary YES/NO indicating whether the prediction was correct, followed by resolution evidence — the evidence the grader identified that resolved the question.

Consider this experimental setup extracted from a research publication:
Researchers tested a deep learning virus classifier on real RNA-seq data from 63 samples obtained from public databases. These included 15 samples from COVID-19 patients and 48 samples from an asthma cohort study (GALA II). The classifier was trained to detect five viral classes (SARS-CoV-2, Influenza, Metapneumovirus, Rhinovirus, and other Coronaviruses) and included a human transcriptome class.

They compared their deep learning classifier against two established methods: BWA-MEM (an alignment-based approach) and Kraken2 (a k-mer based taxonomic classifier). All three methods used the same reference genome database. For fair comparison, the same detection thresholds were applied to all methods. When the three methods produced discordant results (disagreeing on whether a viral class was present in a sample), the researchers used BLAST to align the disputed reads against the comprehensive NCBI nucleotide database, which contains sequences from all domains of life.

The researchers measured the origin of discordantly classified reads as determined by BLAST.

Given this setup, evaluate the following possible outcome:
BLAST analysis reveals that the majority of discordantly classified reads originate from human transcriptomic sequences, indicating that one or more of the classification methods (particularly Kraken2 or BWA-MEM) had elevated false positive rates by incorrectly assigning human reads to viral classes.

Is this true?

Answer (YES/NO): NO